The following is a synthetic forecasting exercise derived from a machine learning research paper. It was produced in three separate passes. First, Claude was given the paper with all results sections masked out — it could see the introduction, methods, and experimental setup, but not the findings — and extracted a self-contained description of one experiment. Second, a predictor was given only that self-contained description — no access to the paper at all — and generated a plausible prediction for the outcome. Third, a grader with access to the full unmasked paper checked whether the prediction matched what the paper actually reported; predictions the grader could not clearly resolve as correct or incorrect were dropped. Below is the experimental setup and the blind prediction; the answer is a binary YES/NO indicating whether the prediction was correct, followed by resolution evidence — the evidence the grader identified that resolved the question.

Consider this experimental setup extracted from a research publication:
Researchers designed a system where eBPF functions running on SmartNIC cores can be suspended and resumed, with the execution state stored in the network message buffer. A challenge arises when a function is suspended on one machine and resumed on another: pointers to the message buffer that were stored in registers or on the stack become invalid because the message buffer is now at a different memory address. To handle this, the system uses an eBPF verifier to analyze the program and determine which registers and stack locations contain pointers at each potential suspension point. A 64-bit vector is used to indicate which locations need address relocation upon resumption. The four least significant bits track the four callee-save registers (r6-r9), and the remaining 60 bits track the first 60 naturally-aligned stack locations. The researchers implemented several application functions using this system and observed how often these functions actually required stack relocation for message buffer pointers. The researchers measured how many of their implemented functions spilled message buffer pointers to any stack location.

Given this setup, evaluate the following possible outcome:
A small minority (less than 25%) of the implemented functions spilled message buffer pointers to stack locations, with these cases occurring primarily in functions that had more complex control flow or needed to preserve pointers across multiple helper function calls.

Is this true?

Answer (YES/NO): NO